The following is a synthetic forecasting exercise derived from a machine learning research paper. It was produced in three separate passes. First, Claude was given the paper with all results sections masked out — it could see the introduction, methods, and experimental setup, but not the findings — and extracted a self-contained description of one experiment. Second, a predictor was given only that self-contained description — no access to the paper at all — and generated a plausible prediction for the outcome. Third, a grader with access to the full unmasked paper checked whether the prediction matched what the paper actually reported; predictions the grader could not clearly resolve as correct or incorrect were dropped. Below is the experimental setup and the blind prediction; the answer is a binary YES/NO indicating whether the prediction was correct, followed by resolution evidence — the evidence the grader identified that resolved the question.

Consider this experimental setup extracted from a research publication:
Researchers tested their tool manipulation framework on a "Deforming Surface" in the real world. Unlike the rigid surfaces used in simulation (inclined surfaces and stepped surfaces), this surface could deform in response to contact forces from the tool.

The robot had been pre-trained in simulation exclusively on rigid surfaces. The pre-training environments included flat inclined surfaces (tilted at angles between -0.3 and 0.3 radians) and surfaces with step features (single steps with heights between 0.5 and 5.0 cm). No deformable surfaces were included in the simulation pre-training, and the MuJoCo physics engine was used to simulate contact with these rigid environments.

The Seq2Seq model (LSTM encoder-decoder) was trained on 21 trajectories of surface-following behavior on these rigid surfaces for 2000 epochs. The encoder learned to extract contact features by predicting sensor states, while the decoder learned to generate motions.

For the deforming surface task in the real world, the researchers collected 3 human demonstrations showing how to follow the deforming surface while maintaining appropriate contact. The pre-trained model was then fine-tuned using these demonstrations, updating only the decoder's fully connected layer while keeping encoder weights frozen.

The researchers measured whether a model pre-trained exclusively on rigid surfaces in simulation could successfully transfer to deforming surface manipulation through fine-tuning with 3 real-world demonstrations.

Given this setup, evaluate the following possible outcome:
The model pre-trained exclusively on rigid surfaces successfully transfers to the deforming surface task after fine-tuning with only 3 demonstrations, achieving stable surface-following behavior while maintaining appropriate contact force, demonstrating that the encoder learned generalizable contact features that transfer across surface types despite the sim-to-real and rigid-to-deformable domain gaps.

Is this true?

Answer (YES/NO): YES